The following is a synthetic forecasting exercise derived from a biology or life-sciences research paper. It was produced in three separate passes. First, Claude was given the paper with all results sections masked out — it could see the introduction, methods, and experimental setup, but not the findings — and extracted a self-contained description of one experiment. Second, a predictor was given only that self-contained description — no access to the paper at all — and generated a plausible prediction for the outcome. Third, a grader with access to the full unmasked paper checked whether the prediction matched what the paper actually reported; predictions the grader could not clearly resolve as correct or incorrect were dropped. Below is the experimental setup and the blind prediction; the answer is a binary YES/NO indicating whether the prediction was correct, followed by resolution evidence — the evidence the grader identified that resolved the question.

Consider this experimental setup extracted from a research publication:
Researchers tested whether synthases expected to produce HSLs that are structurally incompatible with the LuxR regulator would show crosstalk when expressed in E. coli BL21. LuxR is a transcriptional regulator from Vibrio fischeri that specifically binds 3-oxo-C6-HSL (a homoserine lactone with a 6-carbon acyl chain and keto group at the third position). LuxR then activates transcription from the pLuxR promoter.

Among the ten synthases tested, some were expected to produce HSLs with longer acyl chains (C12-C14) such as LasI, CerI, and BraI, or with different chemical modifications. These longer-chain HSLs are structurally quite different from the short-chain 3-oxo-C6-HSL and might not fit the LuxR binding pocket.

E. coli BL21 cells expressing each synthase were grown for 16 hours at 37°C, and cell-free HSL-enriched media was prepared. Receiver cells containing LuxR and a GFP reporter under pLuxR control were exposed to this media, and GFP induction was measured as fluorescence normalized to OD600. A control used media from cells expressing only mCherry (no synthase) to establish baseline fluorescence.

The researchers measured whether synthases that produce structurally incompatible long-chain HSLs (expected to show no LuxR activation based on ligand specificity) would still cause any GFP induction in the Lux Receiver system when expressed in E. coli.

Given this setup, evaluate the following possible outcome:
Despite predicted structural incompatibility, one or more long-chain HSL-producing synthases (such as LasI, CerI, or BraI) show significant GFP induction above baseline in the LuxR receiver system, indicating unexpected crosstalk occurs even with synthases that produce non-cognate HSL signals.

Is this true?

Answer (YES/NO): YES